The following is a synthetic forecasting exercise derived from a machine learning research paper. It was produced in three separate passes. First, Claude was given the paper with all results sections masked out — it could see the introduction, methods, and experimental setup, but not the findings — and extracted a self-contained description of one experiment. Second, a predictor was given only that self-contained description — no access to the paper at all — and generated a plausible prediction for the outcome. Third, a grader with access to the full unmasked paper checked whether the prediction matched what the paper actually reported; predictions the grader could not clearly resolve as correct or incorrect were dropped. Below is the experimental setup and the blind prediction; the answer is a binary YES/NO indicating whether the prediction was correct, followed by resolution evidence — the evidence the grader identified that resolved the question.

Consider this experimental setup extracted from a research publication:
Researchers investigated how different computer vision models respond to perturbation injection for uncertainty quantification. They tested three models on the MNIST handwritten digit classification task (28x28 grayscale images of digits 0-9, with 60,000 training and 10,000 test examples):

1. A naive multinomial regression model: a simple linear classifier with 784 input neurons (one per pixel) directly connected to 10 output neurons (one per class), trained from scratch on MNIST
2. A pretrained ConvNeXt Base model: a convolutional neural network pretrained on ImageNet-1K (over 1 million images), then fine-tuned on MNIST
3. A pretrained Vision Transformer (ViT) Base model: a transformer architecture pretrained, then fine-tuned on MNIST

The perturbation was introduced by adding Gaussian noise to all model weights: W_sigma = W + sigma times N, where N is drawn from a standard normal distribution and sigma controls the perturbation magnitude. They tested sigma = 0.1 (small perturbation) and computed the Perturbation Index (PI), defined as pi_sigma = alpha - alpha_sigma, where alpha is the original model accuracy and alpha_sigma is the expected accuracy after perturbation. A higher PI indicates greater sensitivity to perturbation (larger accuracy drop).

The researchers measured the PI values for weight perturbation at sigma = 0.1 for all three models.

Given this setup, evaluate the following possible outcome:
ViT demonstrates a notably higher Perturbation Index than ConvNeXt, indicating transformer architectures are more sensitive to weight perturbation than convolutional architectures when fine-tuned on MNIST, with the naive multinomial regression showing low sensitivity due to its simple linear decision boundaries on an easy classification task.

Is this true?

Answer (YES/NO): NO